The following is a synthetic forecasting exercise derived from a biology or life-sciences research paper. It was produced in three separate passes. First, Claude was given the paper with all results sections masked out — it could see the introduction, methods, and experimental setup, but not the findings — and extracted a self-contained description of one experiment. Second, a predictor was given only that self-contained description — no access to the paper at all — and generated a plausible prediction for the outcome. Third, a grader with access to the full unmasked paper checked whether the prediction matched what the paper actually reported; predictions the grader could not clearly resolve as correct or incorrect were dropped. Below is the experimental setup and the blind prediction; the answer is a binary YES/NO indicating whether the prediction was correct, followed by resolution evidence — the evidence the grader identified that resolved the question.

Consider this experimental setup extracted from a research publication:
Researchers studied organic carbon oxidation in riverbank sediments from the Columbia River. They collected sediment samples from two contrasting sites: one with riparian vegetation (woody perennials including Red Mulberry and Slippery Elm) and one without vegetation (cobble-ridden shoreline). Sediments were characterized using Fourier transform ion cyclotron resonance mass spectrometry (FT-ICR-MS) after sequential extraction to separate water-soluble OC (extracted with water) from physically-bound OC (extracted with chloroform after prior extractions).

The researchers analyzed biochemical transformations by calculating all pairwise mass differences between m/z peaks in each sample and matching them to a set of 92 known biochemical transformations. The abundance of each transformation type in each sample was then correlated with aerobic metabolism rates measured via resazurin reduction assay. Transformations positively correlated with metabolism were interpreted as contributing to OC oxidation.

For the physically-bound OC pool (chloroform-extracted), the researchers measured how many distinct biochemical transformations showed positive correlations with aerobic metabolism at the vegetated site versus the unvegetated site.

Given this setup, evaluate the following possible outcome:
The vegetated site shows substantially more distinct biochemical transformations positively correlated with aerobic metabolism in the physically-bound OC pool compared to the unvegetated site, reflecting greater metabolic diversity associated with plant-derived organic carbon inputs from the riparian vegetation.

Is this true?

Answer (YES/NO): NO